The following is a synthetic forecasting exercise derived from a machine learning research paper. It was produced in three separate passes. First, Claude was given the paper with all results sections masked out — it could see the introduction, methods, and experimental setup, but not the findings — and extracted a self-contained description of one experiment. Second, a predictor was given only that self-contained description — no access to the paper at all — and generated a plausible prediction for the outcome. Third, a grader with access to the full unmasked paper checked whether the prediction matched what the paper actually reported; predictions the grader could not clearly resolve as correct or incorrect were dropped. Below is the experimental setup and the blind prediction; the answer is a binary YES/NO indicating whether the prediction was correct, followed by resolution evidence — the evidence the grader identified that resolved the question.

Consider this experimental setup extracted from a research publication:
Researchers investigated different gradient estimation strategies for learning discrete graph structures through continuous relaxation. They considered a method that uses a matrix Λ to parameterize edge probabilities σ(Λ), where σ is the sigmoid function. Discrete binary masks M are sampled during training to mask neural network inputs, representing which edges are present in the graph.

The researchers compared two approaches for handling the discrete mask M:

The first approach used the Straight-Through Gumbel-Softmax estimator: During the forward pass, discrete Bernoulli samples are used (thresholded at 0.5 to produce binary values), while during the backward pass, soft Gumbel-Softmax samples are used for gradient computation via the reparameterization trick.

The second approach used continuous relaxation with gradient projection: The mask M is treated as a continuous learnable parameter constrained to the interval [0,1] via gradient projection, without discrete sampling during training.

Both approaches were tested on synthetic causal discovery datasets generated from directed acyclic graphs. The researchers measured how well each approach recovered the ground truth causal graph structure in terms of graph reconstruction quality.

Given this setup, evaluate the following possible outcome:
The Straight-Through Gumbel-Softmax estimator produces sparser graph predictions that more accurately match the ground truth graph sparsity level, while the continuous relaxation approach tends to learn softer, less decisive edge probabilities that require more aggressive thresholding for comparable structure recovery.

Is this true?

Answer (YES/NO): NO